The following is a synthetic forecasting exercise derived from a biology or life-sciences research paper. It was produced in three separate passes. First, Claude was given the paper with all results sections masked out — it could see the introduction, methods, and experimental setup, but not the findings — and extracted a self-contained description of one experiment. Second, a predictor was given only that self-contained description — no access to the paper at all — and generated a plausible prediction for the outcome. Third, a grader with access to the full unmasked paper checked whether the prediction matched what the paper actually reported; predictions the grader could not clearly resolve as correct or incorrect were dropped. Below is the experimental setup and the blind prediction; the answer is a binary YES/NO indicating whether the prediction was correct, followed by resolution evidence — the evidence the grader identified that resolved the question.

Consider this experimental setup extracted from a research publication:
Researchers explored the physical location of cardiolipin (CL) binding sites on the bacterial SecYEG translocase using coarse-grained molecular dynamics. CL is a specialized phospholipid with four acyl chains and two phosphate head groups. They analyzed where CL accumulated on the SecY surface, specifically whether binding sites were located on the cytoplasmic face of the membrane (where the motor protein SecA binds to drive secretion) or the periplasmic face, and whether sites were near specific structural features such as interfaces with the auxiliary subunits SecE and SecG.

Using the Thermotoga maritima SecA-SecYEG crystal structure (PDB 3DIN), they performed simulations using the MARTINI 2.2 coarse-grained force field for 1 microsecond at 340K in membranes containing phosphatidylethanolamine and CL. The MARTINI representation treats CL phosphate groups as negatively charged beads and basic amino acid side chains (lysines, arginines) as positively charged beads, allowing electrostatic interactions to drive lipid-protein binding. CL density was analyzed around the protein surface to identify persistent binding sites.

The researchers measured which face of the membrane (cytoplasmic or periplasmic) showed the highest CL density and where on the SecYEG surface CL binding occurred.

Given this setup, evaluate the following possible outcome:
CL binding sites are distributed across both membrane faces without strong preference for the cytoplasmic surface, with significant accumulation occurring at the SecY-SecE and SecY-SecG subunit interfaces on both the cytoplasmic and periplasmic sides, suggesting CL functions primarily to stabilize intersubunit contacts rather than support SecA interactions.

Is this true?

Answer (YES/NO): NO